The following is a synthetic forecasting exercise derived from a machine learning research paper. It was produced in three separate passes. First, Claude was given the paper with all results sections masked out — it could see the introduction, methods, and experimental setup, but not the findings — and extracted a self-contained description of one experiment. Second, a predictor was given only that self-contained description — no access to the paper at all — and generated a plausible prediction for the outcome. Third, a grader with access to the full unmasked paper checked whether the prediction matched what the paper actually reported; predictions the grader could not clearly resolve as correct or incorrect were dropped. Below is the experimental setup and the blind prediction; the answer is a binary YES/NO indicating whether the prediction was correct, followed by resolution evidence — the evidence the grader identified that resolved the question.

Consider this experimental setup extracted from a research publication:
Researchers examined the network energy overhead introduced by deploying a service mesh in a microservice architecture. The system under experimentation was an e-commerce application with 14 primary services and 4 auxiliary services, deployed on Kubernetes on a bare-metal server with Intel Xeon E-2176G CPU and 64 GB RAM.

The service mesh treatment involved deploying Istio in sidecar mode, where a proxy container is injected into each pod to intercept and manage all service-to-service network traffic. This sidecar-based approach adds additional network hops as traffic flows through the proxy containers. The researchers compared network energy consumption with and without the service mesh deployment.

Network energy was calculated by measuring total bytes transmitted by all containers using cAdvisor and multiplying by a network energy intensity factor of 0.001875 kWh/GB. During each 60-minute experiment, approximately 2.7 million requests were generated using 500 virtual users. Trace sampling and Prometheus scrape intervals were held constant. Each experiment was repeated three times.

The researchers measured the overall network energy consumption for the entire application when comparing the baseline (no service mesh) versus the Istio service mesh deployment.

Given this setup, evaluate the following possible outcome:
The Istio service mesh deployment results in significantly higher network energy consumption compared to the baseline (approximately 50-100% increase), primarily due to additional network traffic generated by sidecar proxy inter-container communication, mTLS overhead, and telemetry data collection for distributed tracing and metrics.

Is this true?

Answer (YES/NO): NO